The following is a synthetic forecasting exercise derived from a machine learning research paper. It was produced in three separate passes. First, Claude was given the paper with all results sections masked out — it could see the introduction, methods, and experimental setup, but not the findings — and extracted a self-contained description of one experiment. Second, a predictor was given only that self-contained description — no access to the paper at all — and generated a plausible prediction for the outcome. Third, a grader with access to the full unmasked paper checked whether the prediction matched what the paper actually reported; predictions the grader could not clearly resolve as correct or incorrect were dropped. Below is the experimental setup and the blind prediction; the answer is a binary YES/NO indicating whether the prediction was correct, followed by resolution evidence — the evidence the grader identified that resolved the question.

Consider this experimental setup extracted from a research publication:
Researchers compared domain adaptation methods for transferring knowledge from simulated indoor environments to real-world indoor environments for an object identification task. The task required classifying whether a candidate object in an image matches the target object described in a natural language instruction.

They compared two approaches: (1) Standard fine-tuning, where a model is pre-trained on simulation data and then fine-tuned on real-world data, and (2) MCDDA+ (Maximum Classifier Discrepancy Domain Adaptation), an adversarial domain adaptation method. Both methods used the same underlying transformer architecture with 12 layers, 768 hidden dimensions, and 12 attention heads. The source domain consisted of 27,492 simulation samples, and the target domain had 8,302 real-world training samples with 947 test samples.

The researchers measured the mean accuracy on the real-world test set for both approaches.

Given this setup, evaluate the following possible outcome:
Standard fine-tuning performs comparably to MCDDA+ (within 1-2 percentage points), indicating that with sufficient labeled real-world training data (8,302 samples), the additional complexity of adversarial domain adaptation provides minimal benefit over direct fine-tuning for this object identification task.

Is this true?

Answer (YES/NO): YES